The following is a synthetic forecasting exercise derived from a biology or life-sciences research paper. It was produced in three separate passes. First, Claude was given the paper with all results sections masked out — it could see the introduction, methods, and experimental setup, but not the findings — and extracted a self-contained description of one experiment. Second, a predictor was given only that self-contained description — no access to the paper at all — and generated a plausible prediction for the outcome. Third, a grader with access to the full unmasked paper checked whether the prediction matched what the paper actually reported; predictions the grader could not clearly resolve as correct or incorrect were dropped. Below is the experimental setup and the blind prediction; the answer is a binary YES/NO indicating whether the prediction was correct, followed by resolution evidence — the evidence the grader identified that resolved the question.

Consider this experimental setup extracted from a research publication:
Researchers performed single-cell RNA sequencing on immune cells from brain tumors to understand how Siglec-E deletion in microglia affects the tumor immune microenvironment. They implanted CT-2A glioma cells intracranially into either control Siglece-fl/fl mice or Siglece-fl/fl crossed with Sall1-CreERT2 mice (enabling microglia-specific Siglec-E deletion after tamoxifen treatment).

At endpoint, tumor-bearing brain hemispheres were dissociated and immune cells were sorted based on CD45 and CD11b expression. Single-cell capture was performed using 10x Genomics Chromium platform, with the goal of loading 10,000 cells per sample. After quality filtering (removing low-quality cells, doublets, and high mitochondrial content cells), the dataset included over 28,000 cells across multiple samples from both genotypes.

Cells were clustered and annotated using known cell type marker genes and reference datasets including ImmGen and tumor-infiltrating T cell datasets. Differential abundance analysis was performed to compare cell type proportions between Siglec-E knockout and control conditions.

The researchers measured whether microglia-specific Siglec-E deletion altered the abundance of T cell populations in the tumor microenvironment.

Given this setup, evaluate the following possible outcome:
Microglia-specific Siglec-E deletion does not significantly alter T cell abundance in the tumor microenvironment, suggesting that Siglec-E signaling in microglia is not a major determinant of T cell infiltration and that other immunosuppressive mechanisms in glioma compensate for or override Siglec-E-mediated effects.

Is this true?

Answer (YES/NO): NO